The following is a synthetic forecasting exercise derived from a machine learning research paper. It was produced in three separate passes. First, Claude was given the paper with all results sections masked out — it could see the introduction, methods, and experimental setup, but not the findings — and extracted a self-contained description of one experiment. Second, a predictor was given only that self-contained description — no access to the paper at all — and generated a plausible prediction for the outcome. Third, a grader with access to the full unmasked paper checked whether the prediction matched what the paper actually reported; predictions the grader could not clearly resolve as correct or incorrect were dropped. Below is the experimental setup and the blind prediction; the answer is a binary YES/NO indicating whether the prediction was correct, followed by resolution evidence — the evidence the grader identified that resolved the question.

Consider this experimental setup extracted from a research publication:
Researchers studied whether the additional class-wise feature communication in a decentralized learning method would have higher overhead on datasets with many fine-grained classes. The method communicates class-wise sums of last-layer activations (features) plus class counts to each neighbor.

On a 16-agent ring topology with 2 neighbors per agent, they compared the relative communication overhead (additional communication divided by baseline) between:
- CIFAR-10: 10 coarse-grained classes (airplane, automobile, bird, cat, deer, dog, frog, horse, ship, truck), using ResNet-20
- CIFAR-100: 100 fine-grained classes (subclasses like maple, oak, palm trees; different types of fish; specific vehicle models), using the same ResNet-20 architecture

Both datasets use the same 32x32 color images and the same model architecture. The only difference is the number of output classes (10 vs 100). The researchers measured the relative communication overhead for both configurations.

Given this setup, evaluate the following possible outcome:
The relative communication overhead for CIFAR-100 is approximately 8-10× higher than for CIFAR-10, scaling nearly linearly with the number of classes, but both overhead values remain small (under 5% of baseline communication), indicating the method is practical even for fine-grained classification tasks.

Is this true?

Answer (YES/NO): NO